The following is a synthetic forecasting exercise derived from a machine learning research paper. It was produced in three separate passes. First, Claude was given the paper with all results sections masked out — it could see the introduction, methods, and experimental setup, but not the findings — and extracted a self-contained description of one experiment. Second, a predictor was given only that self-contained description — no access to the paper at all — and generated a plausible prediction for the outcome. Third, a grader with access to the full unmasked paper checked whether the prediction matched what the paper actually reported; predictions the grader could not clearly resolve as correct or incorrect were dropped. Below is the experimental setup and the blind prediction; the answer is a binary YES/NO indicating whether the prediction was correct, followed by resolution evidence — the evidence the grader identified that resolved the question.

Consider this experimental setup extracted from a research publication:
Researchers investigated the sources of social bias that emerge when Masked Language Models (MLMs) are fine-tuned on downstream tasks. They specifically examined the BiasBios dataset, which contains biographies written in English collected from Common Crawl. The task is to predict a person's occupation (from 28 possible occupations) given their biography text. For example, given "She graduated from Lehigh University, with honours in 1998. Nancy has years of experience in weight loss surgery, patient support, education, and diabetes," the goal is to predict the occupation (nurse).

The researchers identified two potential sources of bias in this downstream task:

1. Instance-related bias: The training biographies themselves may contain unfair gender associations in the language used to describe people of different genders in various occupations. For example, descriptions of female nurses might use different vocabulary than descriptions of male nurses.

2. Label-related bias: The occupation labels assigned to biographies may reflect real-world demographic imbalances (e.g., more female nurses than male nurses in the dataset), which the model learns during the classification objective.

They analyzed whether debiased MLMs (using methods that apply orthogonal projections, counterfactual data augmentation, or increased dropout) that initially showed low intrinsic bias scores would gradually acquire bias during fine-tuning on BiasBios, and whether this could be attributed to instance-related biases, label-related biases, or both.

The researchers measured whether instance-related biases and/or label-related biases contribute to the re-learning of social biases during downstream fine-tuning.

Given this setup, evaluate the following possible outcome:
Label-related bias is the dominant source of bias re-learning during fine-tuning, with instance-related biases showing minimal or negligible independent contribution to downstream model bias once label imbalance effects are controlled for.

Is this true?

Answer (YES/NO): NO